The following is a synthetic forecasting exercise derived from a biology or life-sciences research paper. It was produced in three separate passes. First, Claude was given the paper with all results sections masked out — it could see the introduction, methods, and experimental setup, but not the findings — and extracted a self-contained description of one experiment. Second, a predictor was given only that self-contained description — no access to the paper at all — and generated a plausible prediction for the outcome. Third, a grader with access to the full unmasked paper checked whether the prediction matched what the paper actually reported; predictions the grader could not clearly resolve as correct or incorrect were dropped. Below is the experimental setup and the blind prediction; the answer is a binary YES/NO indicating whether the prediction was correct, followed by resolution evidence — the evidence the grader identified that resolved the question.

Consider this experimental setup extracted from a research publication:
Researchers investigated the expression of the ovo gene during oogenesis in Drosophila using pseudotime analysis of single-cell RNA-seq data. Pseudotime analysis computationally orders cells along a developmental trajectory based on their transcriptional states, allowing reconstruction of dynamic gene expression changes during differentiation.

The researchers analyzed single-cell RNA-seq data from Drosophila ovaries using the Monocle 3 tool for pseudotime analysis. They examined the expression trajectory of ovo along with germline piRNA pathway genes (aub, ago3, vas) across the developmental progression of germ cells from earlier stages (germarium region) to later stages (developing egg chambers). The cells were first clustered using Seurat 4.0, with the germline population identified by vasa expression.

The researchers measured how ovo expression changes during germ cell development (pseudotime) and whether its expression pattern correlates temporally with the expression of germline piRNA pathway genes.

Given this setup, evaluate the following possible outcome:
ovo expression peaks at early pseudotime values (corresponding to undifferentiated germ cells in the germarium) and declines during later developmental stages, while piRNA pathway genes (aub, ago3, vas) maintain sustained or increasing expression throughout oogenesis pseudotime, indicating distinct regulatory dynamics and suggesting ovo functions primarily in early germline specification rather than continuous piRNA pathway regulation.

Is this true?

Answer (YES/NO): NO